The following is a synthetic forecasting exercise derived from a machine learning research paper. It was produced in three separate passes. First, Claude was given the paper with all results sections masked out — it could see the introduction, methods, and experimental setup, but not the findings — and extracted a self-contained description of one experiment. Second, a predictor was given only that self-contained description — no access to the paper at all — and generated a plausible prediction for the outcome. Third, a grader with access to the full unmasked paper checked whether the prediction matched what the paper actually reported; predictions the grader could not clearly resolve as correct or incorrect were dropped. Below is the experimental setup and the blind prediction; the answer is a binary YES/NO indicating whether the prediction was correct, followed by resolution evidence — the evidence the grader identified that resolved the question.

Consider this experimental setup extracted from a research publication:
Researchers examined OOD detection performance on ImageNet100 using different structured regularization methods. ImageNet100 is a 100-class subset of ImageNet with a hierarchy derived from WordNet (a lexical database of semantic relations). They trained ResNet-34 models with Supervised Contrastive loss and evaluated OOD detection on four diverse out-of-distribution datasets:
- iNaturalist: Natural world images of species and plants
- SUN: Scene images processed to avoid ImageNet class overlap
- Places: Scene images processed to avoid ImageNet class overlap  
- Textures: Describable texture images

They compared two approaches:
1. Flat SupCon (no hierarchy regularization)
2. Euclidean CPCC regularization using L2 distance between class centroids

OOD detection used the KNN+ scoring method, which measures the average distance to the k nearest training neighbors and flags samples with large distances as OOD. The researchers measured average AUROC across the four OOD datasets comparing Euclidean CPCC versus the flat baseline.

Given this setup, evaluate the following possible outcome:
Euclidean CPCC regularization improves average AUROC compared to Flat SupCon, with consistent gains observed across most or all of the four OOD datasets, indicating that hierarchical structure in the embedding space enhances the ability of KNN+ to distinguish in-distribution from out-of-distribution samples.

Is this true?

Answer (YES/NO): NO